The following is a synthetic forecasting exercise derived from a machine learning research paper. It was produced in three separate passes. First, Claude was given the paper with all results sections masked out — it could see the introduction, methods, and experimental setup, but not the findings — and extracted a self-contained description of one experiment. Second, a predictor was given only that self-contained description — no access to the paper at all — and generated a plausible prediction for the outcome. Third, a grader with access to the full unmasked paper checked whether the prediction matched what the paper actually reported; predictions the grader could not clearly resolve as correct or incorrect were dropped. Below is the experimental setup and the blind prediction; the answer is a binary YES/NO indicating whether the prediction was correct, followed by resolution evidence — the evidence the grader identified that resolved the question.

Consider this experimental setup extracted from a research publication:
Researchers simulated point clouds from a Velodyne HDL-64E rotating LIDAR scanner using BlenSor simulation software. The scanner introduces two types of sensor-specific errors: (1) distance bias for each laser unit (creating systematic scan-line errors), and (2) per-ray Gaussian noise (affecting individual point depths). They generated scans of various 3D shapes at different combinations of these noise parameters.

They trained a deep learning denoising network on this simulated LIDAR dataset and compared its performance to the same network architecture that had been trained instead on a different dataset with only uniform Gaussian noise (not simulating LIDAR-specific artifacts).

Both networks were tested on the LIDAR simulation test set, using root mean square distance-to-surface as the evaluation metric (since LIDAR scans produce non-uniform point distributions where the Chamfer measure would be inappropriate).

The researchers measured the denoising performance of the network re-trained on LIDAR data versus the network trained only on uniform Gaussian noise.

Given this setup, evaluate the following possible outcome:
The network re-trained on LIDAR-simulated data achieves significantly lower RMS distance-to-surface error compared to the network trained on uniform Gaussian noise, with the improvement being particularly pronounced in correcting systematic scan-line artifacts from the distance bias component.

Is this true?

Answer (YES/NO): NO